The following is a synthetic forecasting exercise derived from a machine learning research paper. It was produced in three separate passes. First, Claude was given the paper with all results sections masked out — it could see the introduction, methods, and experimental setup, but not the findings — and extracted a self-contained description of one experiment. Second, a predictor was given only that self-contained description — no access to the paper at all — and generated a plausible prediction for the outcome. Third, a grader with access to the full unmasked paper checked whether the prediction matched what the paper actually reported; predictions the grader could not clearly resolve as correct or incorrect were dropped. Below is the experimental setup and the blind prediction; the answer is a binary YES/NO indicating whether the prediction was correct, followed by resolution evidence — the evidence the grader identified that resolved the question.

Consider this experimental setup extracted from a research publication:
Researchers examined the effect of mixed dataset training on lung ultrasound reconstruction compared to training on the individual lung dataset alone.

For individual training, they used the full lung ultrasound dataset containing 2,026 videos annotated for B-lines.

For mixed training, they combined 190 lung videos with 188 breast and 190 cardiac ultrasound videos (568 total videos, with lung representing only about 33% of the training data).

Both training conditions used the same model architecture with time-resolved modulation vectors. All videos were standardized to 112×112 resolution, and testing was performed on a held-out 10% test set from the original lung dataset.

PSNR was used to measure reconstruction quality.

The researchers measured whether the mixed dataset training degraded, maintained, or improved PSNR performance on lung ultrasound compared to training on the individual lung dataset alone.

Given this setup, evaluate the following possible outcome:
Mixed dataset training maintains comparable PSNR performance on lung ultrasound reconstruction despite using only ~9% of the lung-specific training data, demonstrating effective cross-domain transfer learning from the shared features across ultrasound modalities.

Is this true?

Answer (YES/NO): YES